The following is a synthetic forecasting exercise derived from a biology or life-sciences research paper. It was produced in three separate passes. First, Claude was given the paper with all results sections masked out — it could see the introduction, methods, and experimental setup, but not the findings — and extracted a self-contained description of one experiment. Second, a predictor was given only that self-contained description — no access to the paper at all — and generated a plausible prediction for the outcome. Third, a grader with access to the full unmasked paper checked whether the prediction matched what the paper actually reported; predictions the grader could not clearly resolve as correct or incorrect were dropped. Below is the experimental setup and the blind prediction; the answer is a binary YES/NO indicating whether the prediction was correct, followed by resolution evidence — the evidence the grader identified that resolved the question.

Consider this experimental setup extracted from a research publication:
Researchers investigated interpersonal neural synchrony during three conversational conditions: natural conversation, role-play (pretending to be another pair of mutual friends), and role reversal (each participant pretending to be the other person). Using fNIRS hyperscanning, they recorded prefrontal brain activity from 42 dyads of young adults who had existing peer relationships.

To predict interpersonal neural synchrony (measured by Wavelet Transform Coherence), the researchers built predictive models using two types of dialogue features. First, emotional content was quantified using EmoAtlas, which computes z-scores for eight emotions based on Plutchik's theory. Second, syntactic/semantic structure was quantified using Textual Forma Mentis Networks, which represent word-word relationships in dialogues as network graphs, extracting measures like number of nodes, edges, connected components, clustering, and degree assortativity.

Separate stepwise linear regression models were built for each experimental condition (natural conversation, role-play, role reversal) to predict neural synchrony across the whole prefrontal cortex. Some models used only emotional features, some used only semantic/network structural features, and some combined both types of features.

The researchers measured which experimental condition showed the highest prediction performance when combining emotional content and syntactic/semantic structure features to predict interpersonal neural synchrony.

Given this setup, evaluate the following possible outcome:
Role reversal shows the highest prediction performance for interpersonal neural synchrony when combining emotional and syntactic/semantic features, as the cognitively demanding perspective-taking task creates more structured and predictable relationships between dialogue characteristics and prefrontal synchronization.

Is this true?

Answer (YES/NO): YES